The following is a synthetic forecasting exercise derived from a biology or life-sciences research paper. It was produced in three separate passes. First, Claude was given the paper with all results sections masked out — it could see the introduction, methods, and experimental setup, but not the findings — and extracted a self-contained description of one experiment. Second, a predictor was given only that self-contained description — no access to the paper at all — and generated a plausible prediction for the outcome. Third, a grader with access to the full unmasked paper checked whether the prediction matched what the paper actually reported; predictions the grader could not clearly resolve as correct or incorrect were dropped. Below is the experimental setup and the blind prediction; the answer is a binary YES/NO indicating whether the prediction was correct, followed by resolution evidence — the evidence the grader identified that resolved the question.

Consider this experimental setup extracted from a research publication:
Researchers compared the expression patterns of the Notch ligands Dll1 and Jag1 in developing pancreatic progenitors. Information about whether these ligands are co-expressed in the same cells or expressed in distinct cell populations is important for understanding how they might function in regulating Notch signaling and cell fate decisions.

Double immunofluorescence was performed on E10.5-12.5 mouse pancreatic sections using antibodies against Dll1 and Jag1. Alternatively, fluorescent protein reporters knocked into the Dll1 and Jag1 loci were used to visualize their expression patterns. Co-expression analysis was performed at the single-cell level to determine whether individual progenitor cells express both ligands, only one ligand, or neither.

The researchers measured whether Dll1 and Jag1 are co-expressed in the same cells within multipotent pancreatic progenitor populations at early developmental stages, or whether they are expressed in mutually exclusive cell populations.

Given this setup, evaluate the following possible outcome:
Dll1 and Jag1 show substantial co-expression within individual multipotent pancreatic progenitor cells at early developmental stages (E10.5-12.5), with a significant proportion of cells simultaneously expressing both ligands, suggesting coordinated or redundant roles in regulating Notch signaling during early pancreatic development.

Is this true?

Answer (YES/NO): NO